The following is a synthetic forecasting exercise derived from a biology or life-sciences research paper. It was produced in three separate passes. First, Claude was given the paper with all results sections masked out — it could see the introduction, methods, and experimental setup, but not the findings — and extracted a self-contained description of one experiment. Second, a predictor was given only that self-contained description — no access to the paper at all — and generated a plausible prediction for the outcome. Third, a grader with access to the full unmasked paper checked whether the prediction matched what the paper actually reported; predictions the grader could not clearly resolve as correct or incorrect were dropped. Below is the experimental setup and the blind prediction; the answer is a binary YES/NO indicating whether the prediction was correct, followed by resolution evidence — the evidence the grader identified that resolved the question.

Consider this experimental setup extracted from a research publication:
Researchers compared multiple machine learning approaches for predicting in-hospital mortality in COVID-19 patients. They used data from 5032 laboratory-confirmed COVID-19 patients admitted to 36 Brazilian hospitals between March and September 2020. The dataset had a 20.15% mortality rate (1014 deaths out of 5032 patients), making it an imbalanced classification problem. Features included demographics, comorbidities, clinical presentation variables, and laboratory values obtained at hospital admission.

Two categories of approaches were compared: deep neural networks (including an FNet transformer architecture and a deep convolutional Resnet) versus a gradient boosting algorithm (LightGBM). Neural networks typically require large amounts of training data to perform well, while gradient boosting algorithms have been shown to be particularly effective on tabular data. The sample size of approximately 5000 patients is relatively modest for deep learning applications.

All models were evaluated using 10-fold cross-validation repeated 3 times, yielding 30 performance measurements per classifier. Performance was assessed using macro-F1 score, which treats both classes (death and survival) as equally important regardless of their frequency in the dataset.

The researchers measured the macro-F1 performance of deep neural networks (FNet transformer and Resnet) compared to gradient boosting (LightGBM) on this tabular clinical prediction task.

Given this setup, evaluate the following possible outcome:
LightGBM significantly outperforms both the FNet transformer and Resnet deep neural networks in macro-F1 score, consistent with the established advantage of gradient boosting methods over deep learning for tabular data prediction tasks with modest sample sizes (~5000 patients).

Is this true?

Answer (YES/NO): YES